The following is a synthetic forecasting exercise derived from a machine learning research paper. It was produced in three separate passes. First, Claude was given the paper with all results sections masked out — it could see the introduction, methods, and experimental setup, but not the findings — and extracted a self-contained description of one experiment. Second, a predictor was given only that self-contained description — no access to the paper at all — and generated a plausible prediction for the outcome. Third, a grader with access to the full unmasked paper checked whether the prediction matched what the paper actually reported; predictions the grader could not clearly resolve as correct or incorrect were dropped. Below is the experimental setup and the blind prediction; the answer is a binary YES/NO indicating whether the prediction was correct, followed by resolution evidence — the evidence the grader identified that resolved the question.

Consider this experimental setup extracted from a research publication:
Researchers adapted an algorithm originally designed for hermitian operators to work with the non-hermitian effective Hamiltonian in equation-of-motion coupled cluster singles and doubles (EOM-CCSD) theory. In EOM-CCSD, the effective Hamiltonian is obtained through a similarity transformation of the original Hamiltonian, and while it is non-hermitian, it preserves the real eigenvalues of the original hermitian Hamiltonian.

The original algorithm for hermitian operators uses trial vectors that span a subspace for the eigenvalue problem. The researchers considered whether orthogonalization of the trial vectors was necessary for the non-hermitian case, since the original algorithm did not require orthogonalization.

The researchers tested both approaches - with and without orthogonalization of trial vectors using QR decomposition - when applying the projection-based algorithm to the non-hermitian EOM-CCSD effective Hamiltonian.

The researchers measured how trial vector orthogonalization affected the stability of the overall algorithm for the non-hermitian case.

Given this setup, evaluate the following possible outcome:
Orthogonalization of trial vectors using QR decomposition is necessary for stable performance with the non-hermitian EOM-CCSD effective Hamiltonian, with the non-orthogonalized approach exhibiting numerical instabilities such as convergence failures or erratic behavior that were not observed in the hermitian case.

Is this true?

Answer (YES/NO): NO